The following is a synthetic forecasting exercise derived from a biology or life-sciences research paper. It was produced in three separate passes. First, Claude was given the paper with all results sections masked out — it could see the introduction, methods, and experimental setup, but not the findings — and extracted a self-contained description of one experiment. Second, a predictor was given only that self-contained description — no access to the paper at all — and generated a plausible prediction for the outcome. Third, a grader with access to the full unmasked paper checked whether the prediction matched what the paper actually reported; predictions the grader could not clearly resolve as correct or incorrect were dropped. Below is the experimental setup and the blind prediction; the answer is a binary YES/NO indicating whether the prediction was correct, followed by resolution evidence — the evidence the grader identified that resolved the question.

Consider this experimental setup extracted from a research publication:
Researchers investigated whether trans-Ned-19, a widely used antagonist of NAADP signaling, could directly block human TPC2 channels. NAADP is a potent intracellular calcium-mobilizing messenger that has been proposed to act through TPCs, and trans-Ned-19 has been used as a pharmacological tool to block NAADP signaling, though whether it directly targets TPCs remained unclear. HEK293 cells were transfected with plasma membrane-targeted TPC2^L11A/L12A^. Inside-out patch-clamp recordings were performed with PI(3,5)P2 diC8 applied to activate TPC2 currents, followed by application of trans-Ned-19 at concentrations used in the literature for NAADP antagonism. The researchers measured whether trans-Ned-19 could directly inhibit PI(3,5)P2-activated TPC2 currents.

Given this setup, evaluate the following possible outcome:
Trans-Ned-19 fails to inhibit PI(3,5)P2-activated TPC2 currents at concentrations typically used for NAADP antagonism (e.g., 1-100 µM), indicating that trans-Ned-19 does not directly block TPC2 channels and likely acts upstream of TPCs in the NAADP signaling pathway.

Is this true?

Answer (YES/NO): NO